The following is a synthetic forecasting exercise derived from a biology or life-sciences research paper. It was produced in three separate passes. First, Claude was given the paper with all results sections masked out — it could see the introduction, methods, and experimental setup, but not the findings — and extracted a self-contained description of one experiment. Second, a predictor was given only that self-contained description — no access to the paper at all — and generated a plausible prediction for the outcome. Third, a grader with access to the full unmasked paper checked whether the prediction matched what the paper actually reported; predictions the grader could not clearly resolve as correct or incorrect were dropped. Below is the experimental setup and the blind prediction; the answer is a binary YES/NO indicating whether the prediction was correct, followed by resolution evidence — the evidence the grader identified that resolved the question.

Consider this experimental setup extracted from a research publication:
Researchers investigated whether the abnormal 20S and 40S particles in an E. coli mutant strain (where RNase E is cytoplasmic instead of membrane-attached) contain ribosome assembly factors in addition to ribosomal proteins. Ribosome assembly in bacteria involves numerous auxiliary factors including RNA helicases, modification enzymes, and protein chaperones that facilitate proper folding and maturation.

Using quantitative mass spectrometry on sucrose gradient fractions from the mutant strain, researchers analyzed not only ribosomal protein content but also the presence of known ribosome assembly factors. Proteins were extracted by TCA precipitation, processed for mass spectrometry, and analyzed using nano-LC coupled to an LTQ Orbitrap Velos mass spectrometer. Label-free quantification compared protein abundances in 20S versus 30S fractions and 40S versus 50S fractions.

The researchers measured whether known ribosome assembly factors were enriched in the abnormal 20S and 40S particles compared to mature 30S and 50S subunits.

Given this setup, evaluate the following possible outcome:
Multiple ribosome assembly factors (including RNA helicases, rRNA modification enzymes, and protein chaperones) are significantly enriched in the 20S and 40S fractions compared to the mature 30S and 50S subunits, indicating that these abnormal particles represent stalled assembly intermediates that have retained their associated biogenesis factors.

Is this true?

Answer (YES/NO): YES